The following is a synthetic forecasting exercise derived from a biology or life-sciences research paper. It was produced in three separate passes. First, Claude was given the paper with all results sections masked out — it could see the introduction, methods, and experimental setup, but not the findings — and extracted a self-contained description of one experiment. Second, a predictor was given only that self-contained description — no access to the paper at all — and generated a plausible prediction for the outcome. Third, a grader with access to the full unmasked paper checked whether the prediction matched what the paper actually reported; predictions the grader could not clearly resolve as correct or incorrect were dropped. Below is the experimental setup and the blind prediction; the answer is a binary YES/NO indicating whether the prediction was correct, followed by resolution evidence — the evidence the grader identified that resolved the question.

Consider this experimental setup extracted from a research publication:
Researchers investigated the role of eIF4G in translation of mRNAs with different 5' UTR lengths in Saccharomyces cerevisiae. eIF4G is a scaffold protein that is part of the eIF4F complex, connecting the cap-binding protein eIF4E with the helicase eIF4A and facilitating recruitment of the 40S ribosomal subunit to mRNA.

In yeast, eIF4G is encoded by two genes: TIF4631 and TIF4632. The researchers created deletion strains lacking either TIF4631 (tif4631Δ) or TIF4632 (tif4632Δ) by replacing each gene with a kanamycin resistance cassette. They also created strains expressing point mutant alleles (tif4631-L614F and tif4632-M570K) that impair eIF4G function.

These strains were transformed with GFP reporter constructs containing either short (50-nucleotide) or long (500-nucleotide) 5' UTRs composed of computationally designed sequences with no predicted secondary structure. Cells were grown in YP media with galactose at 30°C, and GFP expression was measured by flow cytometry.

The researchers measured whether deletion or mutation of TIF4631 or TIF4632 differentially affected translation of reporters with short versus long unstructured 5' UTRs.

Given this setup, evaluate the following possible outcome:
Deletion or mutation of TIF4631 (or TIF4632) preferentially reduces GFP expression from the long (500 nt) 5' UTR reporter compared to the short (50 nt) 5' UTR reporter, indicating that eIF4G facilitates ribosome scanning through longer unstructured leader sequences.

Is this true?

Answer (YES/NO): NO